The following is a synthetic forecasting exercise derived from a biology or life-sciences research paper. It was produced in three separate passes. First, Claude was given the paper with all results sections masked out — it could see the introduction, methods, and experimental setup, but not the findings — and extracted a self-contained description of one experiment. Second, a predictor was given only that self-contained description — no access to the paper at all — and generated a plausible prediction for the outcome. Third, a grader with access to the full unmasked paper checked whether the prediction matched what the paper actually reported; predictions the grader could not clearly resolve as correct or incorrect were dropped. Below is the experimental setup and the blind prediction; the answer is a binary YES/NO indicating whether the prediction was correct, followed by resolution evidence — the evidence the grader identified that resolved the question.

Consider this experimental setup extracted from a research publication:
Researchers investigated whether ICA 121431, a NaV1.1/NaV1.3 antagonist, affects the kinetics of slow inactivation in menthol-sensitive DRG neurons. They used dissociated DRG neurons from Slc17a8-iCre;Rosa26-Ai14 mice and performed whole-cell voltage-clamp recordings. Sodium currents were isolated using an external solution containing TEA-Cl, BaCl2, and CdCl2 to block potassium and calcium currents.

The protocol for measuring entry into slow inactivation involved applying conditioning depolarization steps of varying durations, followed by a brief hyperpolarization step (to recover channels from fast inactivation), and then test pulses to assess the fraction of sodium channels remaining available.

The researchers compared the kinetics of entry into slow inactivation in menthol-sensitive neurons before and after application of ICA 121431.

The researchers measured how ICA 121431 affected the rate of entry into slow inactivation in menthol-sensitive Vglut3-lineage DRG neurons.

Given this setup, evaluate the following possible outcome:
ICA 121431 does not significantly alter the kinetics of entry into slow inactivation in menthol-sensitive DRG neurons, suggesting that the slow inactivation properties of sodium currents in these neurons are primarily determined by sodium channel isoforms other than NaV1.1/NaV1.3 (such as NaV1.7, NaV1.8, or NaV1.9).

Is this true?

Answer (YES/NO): NO